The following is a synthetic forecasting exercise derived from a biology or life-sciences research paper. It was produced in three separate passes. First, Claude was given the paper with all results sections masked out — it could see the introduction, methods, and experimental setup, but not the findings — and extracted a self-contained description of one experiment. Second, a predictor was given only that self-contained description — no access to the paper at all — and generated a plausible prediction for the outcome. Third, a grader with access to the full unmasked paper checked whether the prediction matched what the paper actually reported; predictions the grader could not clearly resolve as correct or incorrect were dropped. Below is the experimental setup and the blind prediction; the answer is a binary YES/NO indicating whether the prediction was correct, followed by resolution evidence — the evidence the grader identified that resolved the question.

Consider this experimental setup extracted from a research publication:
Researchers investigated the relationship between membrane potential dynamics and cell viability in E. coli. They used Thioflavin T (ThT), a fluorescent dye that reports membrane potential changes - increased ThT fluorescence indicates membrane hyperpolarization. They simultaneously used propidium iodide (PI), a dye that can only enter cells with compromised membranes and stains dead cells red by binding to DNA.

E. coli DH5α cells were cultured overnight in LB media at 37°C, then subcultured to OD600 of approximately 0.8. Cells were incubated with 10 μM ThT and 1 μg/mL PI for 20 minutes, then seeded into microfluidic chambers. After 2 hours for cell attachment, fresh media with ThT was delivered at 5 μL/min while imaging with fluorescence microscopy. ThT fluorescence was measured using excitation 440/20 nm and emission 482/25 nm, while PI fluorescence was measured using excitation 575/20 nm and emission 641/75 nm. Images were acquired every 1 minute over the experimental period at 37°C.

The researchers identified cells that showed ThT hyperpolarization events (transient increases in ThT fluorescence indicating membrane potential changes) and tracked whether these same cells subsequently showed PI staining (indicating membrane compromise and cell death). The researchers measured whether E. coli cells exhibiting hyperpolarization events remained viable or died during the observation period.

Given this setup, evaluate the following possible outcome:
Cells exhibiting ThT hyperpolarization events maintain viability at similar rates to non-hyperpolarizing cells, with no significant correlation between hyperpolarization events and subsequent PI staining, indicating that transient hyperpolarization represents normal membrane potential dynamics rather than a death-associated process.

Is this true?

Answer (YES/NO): NO